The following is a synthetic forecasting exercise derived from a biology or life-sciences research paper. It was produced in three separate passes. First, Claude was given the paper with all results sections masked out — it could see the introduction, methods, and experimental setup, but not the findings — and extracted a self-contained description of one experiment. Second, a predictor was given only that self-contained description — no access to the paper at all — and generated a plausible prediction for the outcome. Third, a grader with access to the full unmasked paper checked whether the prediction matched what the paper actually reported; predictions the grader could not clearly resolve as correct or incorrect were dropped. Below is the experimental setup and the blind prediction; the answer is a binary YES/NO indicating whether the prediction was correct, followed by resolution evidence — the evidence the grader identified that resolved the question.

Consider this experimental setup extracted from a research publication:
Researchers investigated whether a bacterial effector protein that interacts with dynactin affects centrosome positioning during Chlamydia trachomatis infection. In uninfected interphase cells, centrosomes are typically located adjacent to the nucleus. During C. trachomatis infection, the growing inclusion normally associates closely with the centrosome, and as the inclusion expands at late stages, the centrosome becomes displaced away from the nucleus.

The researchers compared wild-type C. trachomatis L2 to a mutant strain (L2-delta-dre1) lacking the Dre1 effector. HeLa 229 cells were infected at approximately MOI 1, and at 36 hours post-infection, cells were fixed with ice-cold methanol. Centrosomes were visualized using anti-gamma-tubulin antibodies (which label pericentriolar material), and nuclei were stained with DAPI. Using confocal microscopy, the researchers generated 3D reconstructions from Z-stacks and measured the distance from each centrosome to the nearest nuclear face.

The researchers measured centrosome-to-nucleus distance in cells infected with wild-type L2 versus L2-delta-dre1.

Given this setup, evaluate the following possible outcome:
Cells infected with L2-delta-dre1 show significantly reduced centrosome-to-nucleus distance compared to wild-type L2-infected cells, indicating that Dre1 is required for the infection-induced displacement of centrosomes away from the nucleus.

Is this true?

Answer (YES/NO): YES